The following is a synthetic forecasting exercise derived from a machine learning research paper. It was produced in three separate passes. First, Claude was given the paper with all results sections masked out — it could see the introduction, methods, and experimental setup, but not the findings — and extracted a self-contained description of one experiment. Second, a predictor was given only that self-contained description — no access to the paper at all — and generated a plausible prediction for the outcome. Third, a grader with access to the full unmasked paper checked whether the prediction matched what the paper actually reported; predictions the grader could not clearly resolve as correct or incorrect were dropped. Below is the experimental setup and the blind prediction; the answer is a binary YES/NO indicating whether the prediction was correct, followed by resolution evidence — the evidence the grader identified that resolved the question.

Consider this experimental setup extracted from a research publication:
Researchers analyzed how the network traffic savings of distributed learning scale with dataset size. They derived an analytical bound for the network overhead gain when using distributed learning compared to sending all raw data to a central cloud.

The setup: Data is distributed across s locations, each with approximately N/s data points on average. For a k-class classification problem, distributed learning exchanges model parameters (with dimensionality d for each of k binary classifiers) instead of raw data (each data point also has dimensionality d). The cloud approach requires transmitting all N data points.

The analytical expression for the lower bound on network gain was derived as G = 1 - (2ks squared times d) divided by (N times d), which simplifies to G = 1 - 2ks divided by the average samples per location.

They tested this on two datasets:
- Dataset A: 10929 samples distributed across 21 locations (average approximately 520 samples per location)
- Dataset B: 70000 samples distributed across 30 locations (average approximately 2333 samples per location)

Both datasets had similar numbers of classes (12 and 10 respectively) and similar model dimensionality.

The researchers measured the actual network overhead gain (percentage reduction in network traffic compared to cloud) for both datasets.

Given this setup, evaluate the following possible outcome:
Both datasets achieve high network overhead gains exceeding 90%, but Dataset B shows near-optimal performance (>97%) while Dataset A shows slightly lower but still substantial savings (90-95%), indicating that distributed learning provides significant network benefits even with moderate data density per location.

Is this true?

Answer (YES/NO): NO